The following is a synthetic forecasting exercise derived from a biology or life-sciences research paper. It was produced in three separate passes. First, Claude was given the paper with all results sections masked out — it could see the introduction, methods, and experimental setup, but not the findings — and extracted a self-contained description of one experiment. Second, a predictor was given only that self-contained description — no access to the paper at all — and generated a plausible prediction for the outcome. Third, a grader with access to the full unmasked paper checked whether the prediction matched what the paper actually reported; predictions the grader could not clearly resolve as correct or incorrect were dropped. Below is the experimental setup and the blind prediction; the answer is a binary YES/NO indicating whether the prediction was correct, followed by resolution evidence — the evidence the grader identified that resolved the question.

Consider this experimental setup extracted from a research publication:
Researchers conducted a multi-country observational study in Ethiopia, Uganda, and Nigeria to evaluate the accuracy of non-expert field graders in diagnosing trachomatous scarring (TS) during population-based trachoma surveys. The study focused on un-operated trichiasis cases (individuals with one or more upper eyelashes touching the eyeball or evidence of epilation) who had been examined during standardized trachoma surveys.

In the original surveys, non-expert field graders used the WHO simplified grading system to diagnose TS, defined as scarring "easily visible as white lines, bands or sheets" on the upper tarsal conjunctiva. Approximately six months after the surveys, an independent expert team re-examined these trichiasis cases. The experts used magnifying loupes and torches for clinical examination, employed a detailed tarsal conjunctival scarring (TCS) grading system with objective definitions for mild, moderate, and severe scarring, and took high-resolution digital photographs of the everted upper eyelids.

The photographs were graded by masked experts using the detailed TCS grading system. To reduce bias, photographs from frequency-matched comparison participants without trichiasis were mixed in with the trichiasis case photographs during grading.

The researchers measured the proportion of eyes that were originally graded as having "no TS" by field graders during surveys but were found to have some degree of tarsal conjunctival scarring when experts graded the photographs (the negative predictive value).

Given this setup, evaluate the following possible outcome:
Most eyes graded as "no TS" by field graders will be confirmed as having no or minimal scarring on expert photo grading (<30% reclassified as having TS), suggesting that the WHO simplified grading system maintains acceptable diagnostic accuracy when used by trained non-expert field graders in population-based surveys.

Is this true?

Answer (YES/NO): NO